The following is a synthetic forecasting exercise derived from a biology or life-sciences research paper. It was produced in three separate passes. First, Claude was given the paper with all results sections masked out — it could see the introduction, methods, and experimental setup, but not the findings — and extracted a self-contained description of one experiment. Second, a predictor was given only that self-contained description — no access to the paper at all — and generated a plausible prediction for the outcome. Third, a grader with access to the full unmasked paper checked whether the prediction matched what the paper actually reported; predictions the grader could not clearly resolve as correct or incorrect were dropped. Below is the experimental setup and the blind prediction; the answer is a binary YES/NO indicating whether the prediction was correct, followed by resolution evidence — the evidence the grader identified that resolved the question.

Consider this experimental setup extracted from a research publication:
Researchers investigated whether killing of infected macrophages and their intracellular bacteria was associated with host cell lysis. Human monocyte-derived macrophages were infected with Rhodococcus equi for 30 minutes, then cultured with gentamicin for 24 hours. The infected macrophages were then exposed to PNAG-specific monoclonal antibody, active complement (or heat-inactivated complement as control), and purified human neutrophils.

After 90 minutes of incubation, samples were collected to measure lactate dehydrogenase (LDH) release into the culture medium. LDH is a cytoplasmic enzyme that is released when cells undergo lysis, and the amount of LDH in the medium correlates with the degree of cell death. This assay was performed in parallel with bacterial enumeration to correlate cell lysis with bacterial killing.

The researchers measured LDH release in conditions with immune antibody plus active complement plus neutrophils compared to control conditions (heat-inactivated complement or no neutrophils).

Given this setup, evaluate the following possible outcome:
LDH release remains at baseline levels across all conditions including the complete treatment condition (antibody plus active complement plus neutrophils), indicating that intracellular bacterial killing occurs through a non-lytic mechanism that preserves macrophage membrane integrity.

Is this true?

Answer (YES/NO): NO